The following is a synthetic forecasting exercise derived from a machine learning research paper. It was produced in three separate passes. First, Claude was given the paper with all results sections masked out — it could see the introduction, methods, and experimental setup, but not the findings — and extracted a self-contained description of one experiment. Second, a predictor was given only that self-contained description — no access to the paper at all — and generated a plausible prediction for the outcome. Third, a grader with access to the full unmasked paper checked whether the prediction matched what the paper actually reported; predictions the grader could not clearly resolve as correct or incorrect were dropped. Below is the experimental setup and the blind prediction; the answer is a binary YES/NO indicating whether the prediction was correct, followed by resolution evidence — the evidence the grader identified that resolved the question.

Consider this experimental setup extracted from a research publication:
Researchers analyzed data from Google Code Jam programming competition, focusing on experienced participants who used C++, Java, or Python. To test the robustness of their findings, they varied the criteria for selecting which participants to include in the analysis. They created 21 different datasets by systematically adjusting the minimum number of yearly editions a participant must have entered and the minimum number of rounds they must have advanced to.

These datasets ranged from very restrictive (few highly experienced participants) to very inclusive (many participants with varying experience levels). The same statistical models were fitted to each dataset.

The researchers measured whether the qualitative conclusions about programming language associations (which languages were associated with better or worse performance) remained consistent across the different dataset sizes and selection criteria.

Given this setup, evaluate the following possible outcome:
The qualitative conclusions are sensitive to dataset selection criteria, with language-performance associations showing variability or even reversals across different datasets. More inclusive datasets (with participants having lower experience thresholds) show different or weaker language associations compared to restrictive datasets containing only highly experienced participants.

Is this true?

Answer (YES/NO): NO